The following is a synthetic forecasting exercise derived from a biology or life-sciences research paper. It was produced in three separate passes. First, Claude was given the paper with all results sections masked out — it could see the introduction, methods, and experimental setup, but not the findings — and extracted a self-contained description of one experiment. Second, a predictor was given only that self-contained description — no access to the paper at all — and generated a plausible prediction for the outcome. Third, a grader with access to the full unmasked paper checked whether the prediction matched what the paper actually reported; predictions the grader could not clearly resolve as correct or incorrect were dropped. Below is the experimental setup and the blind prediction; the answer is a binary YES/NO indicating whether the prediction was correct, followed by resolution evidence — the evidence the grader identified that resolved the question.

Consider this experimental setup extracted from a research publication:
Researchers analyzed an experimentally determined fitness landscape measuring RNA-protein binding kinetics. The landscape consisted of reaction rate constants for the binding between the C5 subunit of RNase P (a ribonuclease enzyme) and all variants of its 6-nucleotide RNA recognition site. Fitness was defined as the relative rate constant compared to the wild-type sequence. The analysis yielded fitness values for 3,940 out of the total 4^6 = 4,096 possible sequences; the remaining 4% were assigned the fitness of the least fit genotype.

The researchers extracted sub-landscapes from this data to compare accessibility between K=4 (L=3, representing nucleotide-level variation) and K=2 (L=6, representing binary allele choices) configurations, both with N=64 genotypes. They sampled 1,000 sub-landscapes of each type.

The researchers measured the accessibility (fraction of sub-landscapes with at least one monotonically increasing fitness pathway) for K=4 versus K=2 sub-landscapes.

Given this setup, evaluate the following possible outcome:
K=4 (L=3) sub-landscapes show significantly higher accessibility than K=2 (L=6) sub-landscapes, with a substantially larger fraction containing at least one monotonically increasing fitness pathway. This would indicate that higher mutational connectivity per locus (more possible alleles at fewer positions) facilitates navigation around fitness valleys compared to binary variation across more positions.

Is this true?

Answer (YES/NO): YES